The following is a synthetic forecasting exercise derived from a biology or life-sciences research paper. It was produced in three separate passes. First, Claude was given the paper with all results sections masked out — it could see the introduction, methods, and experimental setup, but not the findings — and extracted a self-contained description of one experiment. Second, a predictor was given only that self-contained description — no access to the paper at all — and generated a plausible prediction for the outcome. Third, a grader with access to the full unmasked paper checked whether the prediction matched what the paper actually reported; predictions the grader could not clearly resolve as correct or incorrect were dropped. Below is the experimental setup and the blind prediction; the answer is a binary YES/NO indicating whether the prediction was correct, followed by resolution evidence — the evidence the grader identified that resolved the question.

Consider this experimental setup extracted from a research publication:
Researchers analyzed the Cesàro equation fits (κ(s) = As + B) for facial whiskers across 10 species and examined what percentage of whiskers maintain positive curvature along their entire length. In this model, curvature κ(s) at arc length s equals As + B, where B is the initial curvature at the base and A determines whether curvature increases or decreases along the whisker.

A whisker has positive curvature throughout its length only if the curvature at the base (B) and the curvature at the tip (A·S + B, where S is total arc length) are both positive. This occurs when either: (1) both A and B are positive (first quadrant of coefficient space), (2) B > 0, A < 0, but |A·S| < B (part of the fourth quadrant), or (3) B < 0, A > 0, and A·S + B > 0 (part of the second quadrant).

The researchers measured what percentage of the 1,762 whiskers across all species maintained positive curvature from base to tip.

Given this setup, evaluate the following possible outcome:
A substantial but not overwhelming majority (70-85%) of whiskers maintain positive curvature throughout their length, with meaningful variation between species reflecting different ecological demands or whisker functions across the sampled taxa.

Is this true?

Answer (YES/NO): YES